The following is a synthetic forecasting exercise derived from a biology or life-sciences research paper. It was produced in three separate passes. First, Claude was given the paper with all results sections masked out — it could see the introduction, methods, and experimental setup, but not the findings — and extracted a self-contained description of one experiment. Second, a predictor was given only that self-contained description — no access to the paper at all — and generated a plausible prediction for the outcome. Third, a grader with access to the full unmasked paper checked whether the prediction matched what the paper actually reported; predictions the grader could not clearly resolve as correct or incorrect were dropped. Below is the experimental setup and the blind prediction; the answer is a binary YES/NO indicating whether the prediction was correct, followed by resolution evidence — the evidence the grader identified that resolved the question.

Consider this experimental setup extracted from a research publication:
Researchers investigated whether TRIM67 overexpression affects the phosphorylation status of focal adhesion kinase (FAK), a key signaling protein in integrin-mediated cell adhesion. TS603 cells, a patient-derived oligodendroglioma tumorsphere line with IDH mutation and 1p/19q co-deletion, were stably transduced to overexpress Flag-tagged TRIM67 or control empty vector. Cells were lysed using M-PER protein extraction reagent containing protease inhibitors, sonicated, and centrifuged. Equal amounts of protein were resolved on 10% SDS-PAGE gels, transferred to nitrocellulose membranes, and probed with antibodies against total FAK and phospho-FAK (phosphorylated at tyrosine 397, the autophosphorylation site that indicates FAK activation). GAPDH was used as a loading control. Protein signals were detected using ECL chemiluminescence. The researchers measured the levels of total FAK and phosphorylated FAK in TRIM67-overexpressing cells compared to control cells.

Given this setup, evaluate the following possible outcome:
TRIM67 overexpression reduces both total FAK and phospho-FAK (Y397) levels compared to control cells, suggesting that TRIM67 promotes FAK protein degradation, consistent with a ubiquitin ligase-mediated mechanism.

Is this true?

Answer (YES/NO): NO